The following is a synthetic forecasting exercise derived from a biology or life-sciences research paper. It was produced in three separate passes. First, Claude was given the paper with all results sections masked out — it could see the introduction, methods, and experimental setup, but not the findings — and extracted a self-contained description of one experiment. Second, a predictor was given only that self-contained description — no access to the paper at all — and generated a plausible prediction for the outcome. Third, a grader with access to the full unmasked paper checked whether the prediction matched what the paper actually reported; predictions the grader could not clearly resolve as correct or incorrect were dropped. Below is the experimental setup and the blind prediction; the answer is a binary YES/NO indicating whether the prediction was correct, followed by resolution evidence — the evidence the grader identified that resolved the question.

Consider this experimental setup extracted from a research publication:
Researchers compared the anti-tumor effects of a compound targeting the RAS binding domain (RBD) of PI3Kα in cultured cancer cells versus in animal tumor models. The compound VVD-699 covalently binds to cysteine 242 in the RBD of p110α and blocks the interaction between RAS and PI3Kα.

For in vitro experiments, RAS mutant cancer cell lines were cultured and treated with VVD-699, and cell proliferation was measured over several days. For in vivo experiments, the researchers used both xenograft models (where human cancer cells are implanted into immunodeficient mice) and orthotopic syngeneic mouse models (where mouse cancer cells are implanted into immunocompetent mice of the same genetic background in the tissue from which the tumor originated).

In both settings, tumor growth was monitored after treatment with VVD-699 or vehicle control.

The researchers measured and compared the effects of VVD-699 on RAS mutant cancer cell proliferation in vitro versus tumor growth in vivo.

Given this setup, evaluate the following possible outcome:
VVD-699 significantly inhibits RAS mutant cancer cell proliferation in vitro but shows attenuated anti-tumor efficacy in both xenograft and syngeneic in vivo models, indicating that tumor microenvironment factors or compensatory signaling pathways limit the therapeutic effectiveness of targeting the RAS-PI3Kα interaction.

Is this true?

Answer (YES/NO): NO